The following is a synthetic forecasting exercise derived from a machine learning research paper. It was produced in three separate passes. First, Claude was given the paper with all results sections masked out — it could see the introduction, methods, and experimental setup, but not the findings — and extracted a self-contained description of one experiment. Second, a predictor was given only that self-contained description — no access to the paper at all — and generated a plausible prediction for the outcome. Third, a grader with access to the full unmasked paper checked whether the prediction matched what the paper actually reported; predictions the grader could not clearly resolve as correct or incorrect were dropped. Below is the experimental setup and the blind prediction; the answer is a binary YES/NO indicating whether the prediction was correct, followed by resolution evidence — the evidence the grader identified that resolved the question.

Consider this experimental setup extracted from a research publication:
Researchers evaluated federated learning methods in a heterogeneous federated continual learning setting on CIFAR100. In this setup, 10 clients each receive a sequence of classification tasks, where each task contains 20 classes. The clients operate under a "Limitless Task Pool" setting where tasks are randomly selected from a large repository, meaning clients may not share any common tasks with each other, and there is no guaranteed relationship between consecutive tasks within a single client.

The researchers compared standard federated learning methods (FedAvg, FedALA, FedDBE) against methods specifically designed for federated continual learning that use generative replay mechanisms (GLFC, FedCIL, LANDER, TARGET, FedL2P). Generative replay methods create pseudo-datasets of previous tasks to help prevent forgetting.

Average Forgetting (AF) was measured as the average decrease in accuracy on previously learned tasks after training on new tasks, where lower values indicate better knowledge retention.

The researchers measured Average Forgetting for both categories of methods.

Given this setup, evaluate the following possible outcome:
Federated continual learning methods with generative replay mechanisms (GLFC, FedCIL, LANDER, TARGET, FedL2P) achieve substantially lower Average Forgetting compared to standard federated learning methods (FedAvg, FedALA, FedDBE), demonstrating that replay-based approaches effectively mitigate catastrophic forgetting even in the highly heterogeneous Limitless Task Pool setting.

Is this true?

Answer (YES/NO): NO